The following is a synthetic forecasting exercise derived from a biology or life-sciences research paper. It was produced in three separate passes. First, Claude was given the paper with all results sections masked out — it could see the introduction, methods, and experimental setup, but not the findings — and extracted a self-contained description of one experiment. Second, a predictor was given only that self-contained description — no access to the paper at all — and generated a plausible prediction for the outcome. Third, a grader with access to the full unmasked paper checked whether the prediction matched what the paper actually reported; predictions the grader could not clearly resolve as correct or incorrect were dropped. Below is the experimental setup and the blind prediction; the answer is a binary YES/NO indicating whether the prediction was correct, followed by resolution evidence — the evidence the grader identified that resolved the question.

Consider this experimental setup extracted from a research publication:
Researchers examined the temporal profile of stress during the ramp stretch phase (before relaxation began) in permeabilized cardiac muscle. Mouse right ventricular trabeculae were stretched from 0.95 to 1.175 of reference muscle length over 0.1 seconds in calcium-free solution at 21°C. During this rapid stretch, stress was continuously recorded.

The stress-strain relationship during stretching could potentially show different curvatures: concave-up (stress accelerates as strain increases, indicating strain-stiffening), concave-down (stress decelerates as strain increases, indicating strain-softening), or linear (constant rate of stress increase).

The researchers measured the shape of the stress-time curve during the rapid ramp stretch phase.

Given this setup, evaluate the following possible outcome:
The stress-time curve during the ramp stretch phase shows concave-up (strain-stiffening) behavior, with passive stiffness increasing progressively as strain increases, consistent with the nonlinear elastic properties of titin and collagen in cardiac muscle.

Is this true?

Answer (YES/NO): YES